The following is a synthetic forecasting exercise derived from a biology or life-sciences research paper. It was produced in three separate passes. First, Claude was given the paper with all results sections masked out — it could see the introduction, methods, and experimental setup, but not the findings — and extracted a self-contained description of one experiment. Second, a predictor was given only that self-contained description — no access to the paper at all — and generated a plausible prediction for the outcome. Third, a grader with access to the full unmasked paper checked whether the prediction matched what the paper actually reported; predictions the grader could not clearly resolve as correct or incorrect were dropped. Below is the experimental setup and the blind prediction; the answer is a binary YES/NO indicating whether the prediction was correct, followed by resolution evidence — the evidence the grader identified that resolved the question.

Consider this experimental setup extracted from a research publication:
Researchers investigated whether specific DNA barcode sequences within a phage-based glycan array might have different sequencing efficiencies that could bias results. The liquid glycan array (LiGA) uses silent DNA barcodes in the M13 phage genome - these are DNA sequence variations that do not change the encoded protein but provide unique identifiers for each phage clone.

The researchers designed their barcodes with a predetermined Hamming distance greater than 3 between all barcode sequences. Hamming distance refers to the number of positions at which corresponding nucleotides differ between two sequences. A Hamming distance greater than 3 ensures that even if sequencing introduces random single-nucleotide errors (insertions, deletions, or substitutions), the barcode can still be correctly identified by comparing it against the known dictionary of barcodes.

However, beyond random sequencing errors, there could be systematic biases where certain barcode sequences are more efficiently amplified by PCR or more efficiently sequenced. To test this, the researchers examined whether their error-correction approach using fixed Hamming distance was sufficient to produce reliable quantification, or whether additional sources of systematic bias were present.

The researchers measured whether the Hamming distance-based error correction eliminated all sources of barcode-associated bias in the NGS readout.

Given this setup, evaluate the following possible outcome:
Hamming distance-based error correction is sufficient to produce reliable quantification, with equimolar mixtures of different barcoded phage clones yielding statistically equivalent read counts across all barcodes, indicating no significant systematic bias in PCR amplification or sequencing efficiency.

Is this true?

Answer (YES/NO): NO